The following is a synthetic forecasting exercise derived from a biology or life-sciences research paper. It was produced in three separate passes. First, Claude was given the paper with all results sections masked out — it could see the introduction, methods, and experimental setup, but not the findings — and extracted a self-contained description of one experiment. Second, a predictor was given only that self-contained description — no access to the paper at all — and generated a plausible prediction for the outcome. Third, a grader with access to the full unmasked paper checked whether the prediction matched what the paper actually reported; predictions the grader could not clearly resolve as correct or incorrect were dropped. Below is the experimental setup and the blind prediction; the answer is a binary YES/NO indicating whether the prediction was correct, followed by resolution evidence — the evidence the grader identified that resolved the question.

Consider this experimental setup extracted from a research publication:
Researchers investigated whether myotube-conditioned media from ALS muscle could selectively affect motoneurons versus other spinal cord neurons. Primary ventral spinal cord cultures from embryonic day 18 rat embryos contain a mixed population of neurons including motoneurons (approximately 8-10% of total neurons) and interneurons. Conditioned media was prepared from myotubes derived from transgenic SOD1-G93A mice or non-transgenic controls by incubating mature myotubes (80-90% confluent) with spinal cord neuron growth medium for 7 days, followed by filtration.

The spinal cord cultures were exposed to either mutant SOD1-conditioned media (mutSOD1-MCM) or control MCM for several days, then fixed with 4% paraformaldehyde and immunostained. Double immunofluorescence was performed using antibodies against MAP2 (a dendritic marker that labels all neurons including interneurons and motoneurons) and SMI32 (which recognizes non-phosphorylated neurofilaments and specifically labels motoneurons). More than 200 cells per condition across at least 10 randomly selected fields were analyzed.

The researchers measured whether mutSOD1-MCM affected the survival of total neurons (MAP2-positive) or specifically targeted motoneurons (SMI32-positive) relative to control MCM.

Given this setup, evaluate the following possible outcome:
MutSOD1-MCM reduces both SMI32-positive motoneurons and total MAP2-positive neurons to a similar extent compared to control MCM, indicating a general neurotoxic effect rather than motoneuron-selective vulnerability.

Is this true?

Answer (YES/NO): NO